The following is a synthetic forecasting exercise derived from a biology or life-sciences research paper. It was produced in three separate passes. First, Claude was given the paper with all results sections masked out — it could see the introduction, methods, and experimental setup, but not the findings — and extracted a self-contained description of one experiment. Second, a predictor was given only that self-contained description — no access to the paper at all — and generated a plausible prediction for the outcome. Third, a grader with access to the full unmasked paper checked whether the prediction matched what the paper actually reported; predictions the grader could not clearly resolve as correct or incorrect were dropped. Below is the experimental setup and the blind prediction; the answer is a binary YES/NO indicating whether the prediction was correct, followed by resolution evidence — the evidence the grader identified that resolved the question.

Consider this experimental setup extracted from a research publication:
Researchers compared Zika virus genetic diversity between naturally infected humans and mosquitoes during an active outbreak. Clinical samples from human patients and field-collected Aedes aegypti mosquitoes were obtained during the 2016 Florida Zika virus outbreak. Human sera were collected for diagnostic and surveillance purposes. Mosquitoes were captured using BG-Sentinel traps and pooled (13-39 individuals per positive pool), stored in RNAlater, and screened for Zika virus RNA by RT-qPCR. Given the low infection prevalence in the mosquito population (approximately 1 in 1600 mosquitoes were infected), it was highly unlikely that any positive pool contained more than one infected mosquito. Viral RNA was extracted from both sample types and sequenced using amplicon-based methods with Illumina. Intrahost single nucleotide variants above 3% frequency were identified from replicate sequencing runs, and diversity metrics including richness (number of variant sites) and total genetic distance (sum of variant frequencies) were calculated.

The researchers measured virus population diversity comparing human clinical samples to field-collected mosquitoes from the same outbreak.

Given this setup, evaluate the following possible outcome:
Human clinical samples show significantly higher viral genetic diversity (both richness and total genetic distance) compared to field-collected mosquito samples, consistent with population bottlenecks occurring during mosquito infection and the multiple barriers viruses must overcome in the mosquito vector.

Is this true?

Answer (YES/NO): NO